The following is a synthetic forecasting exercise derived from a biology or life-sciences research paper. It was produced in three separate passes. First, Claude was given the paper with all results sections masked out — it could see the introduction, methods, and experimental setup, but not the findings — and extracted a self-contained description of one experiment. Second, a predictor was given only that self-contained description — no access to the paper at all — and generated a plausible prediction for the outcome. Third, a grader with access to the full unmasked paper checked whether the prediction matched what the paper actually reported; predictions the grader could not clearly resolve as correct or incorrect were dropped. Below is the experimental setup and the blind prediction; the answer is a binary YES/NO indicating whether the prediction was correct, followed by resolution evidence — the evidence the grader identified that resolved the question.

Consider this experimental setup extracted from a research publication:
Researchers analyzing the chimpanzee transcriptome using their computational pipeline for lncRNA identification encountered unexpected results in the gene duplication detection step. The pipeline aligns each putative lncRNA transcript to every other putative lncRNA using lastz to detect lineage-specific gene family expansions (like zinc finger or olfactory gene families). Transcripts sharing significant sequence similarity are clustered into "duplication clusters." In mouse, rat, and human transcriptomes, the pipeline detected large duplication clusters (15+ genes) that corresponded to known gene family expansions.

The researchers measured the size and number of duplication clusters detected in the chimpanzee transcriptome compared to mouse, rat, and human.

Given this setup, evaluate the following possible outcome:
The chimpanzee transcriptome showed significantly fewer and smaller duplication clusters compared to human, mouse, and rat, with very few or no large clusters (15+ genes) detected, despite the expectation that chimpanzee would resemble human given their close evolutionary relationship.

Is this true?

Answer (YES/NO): YES